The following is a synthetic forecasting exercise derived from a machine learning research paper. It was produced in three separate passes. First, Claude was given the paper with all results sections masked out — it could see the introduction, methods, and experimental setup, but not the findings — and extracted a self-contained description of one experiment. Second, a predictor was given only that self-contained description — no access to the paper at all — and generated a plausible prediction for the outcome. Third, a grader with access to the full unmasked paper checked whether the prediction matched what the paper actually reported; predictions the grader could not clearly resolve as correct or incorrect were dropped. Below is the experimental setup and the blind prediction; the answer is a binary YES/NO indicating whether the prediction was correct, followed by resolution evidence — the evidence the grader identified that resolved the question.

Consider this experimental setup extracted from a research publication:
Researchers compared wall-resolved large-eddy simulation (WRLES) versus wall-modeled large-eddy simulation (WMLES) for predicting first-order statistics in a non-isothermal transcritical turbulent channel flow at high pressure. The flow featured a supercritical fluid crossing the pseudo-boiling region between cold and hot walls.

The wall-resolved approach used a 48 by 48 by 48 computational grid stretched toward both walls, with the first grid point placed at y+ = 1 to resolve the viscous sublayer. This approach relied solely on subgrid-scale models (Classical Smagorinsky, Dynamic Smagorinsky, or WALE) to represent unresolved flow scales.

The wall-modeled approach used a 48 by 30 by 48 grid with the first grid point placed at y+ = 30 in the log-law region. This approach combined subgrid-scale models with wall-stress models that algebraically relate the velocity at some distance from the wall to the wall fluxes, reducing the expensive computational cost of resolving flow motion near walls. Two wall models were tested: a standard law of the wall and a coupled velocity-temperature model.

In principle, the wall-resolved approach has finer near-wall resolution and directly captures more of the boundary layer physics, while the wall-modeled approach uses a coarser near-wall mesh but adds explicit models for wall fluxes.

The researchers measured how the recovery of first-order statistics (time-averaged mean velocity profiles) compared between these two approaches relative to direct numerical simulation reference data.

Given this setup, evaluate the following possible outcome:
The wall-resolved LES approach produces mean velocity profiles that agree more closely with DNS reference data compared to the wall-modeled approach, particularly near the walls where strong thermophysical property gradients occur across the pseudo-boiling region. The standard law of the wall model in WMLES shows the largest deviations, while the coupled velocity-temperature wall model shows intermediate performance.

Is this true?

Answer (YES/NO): NO